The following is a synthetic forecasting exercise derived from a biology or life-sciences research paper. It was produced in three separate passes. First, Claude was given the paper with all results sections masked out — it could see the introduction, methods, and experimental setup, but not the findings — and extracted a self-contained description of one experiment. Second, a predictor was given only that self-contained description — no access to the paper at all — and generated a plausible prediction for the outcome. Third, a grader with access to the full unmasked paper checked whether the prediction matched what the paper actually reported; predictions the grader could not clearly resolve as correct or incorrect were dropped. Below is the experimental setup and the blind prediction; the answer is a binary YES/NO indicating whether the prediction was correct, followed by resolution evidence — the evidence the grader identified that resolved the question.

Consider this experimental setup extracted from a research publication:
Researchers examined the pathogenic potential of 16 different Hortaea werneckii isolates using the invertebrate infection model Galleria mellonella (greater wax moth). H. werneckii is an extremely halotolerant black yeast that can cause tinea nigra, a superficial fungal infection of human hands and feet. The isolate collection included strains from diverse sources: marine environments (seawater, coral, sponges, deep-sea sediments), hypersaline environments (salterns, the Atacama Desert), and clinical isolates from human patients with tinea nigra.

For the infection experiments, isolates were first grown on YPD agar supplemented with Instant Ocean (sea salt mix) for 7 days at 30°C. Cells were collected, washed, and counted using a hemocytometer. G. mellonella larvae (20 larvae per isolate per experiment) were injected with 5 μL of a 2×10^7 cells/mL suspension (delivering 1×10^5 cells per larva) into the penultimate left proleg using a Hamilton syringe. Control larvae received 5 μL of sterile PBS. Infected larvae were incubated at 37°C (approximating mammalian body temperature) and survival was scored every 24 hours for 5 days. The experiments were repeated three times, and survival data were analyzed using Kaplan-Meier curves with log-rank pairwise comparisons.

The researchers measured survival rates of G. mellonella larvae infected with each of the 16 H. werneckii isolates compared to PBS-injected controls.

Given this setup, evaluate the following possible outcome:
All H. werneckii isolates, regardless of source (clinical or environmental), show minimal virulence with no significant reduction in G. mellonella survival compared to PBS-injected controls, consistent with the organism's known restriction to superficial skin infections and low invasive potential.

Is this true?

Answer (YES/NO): NO